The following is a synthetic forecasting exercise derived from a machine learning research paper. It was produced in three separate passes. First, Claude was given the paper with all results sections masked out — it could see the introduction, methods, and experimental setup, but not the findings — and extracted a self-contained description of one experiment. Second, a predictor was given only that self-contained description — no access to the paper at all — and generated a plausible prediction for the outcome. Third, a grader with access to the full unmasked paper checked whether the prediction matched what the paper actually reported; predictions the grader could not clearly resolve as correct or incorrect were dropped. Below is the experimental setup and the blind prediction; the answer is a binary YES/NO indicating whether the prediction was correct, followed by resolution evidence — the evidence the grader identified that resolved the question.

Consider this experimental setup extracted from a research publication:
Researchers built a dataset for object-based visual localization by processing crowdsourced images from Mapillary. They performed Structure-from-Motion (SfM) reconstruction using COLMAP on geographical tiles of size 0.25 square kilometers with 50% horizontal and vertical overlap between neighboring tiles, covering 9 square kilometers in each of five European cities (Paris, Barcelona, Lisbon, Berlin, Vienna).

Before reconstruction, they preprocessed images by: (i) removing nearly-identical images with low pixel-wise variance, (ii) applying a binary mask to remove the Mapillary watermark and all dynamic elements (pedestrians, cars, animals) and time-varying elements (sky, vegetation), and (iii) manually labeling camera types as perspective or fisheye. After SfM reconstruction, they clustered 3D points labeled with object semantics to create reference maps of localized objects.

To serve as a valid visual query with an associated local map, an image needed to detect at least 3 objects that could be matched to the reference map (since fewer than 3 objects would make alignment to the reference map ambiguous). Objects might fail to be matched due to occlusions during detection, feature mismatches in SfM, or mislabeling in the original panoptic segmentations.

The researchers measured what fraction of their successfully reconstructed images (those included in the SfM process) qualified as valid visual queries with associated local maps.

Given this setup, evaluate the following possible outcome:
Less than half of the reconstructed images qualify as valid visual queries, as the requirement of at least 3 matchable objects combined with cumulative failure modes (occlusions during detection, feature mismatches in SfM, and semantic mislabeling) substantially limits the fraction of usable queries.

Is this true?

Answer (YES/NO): YES